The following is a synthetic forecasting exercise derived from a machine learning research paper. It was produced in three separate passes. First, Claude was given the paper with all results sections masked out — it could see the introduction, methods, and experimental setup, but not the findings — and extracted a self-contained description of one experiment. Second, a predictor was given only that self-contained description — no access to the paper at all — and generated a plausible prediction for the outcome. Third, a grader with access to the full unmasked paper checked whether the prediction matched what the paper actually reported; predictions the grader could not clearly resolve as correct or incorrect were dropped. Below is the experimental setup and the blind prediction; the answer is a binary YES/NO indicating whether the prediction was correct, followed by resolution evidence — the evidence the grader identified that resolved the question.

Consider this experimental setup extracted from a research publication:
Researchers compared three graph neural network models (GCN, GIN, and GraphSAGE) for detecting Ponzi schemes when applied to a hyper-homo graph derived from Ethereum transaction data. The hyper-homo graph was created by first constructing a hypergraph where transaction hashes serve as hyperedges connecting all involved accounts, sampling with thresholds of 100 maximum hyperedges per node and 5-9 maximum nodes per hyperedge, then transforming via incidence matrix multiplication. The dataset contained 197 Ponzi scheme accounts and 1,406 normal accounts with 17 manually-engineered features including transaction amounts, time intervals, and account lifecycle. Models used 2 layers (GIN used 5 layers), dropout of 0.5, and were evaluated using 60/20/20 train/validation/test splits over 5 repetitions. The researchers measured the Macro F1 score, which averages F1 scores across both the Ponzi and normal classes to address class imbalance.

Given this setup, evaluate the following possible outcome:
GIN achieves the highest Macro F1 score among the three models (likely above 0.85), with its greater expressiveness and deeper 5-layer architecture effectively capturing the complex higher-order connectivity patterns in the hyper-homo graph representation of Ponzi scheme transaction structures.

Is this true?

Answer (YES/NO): NO